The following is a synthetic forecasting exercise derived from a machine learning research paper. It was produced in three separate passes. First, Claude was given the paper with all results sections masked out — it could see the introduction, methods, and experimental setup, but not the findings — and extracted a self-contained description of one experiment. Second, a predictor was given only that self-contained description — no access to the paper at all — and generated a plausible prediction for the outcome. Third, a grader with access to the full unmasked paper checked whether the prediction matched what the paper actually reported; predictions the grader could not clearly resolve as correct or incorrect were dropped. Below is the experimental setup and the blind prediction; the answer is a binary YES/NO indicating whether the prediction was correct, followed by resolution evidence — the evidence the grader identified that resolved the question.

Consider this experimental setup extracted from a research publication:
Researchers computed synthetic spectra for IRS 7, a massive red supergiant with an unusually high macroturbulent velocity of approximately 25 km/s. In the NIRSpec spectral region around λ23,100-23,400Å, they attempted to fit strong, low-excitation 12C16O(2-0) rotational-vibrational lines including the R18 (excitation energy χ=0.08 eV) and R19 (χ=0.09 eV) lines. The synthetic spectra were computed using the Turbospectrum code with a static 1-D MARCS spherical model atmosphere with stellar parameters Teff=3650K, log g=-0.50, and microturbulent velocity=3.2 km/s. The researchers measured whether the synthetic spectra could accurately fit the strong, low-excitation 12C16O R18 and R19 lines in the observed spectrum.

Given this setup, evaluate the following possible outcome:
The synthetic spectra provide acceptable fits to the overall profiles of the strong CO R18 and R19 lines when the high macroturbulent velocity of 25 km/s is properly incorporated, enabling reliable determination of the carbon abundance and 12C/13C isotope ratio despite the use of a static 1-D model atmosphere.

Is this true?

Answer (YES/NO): NO